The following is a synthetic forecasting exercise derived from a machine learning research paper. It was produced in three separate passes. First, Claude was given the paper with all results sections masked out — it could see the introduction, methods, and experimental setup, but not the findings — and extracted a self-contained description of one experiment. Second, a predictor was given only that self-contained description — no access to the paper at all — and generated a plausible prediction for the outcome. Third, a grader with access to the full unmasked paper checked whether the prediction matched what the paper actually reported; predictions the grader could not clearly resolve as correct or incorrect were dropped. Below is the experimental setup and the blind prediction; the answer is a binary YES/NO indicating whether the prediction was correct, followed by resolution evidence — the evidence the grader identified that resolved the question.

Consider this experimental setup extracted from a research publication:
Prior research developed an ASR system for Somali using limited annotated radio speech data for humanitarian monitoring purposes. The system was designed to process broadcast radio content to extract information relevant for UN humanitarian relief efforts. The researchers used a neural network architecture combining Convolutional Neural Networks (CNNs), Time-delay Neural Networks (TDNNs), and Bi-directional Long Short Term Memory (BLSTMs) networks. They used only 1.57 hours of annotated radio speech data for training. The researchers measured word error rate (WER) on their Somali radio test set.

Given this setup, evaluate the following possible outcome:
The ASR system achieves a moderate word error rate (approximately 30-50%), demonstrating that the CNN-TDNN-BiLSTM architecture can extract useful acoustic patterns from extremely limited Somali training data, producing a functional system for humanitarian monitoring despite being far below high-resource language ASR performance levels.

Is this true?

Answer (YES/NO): NO